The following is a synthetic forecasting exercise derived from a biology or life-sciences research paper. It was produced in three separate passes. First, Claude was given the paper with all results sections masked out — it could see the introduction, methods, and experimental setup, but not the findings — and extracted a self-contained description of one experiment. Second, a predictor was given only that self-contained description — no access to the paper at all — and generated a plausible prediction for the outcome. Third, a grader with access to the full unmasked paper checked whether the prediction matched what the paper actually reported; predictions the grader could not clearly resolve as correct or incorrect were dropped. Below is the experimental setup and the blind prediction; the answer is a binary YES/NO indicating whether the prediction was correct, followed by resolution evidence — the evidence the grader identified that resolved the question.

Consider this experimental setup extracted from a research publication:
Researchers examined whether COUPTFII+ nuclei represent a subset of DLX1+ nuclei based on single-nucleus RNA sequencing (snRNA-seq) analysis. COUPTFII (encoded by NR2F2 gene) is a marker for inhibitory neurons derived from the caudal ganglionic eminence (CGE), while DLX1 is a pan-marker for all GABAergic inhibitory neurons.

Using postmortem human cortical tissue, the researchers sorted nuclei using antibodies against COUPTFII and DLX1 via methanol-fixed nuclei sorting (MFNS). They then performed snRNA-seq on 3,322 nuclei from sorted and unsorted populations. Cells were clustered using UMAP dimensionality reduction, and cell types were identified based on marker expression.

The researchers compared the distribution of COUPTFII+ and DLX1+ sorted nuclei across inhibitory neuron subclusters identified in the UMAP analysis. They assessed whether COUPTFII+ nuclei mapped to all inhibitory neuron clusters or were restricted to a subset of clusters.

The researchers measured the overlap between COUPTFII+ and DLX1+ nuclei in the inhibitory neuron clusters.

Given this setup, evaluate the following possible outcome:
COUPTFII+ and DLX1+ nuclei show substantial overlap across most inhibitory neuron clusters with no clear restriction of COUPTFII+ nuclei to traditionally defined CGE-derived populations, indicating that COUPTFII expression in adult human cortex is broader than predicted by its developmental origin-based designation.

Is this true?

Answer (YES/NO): NO